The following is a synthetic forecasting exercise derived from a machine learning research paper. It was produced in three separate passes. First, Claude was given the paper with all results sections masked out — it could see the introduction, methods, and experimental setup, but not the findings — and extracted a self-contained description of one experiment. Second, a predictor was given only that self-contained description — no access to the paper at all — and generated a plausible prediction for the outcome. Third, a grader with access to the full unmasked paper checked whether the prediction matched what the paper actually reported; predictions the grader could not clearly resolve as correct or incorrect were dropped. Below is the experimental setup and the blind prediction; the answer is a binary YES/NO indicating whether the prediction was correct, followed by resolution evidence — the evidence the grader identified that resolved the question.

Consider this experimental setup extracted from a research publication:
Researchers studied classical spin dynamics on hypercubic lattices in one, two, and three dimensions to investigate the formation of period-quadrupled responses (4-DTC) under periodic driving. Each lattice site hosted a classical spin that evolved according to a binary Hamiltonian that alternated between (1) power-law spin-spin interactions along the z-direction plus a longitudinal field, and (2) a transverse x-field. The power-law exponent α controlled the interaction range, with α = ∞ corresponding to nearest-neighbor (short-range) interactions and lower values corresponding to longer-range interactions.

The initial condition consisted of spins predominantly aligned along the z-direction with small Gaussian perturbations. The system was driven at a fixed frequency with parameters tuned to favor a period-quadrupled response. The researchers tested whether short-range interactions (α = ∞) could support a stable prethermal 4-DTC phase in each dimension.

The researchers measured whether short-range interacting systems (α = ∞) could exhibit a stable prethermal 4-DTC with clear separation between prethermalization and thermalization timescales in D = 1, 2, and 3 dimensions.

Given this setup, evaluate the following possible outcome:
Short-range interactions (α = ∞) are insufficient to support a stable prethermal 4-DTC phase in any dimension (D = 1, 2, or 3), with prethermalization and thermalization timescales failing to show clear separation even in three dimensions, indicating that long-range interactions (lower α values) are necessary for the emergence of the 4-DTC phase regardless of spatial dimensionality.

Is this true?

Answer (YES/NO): NO